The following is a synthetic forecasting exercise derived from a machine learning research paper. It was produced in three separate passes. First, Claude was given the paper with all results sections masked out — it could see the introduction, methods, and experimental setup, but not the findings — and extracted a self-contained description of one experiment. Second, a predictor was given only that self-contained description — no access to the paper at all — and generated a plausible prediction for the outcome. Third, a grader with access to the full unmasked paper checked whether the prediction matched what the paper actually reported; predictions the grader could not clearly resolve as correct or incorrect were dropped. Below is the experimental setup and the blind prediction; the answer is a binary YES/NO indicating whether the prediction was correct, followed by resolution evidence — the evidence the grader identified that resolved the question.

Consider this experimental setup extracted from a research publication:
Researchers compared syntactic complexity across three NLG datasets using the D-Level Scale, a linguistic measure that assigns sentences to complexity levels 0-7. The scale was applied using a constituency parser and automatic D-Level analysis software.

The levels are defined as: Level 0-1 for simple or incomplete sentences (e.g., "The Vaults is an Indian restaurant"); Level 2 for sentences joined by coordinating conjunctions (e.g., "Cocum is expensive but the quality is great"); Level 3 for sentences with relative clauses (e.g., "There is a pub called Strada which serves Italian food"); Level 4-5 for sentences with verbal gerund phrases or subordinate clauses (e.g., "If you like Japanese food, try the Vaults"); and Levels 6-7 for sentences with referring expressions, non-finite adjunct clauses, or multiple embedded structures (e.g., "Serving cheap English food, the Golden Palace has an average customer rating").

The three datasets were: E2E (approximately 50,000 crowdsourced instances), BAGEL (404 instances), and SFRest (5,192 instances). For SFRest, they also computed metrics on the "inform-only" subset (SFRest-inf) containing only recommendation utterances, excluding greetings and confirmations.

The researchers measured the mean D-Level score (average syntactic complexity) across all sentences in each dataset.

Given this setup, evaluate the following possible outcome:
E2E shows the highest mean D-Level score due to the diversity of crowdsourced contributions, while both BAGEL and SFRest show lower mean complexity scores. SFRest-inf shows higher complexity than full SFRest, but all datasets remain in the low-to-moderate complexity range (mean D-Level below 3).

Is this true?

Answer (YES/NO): YES